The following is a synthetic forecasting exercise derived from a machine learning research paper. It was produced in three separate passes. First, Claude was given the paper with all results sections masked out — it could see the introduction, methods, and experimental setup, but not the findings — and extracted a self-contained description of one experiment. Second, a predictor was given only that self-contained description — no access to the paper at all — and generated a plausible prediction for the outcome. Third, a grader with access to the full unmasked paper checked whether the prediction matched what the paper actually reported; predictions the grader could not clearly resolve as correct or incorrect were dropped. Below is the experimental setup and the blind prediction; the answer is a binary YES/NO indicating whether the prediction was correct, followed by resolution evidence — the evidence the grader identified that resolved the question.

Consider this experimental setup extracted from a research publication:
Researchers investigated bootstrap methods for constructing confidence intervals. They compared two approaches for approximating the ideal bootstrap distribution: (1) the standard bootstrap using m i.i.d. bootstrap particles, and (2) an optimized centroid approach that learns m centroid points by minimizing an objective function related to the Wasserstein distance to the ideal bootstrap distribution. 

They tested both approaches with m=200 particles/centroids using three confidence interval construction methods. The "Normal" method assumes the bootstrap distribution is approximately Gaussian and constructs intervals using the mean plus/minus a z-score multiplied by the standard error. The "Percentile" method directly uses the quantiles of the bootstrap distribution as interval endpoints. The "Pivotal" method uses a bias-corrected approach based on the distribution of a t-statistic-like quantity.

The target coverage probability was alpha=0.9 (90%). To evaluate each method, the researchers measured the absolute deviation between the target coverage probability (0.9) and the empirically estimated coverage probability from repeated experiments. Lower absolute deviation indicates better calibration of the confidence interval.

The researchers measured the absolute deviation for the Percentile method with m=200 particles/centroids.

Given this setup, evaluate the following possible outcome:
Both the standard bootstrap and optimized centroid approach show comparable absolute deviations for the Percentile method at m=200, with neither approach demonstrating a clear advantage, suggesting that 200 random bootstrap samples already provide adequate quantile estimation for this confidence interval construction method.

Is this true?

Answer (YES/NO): YES